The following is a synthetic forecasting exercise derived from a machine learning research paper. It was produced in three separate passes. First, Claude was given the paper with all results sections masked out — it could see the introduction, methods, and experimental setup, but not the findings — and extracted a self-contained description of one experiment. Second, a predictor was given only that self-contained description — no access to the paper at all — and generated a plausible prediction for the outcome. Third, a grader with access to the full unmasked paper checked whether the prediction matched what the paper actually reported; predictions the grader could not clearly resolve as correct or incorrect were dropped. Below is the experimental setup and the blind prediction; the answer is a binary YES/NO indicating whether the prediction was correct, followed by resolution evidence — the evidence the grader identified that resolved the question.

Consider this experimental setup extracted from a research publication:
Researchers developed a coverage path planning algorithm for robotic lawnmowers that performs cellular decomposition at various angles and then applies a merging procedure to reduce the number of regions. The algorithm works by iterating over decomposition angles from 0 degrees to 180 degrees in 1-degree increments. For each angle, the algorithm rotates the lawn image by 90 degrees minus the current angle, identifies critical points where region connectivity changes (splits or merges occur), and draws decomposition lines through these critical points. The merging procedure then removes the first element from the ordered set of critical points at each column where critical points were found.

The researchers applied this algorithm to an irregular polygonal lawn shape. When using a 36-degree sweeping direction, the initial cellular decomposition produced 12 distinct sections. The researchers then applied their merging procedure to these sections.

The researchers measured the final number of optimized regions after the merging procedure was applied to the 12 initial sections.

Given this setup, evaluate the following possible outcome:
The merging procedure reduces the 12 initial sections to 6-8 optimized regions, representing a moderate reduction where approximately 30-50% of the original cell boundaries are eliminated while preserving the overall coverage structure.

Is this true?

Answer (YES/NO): NO